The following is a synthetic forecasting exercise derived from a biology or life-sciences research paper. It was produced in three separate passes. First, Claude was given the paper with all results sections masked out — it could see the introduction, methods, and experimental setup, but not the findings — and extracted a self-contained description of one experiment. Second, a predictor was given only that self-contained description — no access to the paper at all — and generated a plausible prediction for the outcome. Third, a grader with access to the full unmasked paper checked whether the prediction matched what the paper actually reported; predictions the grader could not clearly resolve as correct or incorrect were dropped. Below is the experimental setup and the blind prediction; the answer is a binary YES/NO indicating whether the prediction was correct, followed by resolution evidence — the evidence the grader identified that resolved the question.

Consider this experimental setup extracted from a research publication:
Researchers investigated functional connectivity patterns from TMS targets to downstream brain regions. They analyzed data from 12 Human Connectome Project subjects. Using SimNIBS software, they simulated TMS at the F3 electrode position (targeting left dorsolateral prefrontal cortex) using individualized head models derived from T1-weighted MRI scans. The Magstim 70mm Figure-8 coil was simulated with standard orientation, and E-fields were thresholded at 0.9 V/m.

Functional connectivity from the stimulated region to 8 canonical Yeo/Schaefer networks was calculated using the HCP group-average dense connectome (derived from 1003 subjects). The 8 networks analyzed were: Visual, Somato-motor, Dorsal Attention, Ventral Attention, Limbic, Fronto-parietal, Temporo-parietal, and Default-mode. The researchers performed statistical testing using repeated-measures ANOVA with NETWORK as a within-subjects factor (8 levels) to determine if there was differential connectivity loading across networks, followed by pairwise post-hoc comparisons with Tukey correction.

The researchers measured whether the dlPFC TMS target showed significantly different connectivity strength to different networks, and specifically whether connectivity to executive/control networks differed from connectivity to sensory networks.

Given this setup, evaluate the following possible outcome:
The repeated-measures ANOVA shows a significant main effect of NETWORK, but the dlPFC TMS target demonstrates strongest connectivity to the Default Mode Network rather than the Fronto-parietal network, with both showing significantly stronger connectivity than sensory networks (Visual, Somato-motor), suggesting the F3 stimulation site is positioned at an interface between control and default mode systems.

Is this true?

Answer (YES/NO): NO